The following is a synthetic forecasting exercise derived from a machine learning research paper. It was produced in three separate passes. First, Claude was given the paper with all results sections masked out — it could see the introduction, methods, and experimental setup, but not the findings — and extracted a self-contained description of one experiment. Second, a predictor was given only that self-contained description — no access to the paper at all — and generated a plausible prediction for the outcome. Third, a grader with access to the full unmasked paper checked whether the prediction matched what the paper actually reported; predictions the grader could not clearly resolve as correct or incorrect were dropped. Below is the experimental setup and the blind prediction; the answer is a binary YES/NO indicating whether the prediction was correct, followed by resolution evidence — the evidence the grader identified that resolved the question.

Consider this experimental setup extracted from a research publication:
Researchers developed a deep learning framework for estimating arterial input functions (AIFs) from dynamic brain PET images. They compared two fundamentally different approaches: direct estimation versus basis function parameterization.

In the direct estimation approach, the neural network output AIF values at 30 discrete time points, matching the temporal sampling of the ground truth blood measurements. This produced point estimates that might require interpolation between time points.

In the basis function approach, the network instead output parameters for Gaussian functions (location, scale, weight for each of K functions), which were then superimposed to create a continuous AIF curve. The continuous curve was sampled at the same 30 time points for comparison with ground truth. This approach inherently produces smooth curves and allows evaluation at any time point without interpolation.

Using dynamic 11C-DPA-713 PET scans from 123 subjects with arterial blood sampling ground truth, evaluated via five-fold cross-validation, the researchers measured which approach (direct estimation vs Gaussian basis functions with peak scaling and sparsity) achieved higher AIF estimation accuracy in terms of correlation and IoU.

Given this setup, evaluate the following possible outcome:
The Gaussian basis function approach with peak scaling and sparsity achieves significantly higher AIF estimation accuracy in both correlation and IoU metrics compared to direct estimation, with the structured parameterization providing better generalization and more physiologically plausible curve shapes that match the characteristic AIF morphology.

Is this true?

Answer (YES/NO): NO